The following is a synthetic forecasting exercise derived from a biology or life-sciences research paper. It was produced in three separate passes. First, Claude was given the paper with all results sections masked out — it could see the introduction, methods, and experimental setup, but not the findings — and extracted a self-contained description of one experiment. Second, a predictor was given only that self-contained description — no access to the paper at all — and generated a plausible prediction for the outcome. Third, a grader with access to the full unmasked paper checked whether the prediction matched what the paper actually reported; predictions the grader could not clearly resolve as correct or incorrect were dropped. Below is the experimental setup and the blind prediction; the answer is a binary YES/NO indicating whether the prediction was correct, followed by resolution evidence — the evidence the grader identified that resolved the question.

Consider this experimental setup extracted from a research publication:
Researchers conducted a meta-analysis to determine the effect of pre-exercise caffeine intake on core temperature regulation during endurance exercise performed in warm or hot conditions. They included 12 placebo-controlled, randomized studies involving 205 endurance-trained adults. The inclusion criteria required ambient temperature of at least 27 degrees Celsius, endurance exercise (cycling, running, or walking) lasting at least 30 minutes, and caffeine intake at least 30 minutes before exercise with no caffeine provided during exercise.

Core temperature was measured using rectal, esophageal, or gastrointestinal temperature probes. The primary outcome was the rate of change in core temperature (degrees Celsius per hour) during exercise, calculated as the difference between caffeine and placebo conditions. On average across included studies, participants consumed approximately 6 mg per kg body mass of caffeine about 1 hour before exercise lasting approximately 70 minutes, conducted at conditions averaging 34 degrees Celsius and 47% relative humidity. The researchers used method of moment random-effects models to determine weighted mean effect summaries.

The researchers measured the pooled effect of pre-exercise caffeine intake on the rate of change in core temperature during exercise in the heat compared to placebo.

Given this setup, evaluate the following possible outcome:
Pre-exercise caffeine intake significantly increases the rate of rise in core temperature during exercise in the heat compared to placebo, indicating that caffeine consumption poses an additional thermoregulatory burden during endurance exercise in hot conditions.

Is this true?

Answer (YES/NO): NO